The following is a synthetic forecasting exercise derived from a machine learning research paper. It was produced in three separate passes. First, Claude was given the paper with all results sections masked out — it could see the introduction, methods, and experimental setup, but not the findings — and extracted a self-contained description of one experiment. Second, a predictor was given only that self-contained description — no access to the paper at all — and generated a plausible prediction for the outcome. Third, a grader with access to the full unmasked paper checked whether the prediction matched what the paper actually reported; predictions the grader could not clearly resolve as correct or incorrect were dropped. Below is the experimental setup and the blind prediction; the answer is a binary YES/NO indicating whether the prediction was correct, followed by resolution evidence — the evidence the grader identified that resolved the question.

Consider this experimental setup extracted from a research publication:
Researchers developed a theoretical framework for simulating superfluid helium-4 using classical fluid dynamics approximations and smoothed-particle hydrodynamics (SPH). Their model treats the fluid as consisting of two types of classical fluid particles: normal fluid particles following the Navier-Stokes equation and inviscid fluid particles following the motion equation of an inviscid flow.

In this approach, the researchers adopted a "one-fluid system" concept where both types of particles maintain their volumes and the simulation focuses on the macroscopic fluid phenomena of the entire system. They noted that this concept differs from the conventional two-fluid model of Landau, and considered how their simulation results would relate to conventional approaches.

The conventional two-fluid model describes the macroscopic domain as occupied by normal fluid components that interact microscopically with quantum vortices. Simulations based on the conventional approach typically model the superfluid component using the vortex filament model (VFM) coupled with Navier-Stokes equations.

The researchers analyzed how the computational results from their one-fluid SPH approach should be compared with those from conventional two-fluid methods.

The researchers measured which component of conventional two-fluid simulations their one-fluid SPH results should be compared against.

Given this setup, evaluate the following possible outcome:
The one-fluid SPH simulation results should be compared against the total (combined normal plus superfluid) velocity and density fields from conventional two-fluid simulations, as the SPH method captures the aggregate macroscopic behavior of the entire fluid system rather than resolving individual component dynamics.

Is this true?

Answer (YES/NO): NO